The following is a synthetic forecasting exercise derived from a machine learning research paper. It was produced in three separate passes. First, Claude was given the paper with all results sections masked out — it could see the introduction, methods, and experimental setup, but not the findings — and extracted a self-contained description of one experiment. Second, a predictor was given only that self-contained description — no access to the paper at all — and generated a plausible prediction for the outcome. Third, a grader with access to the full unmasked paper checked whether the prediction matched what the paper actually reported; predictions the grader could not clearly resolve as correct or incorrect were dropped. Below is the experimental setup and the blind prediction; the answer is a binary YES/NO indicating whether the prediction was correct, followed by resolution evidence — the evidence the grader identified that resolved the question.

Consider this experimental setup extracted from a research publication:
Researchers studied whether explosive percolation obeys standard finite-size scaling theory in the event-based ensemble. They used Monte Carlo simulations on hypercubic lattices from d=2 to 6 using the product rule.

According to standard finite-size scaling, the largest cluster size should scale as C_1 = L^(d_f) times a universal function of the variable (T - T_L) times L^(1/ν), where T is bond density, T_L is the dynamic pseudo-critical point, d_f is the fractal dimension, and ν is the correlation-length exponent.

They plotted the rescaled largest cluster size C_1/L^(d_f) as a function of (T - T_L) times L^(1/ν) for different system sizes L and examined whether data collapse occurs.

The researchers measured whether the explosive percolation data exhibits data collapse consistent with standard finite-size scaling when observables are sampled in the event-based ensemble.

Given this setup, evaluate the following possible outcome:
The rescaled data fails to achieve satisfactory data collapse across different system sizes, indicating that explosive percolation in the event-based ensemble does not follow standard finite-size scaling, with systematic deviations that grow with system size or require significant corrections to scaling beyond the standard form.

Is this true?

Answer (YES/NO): NO